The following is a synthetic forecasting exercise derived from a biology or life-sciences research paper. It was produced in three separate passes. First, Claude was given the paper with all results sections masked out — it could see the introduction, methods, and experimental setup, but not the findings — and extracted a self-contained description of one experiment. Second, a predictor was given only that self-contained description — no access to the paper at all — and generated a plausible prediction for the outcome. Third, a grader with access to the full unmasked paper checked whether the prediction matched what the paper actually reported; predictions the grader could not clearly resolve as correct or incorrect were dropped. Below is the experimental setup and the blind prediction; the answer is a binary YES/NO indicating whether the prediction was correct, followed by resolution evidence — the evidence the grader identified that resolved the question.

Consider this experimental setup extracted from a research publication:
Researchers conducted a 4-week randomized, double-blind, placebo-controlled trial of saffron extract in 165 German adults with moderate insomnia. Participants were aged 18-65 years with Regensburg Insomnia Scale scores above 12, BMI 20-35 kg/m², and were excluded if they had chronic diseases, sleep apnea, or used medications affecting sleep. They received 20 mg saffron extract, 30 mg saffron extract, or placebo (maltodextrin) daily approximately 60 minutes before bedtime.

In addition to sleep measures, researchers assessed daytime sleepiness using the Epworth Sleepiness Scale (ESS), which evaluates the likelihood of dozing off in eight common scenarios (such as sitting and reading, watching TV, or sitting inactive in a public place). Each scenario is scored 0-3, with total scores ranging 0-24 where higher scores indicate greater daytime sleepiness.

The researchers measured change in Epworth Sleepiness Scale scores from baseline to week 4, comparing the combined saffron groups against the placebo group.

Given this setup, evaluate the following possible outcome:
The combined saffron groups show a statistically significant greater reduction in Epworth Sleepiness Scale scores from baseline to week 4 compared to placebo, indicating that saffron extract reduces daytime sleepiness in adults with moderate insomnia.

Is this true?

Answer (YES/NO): NO